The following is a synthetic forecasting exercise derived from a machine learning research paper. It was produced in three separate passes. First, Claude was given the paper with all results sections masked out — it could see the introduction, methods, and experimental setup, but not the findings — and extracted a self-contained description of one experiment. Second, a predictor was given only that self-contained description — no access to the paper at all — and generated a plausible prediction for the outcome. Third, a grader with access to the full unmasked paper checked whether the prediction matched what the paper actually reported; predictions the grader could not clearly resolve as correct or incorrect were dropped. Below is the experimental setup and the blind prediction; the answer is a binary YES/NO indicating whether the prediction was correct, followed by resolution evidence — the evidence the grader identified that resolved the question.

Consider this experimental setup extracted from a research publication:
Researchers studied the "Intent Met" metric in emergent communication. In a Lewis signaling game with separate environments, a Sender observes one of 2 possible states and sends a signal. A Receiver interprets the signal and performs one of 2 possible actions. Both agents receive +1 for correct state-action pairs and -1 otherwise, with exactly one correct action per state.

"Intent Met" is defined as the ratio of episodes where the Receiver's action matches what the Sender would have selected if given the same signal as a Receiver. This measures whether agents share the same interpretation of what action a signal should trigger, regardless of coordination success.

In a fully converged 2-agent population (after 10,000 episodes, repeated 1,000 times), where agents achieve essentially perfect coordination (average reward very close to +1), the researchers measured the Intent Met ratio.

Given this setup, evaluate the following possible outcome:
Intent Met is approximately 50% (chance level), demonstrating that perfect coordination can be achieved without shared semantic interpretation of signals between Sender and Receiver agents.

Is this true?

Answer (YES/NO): YES